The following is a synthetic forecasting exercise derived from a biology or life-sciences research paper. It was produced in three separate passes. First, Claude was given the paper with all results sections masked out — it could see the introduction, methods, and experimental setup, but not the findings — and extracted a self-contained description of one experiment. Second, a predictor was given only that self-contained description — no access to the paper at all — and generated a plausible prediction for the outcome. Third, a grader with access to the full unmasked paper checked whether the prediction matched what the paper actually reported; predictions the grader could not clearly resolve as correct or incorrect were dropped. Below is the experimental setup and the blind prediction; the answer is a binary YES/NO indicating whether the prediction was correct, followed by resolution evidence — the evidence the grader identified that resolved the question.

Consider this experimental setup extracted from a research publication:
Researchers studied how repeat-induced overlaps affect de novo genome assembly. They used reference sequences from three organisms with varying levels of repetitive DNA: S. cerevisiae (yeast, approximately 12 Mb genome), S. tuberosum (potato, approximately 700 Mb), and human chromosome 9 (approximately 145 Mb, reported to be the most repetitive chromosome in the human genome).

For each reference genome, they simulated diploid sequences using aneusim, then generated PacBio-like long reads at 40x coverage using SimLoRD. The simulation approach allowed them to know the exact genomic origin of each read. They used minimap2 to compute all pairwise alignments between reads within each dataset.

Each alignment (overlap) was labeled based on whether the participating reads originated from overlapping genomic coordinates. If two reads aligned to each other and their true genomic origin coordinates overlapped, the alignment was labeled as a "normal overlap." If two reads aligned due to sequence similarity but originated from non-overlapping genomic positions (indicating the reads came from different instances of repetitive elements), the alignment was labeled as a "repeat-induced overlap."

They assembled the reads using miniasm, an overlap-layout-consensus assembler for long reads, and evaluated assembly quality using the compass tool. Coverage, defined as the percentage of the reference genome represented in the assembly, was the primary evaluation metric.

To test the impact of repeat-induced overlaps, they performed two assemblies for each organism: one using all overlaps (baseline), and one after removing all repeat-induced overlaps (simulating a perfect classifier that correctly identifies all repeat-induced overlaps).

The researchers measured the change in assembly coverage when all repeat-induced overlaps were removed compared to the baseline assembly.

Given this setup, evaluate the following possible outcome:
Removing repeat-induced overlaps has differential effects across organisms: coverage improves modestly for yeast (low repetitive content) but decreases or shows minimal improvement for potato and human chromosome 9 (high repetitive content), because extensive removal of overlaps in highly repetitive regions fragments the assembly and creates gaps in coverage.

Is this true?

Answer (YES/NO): NO